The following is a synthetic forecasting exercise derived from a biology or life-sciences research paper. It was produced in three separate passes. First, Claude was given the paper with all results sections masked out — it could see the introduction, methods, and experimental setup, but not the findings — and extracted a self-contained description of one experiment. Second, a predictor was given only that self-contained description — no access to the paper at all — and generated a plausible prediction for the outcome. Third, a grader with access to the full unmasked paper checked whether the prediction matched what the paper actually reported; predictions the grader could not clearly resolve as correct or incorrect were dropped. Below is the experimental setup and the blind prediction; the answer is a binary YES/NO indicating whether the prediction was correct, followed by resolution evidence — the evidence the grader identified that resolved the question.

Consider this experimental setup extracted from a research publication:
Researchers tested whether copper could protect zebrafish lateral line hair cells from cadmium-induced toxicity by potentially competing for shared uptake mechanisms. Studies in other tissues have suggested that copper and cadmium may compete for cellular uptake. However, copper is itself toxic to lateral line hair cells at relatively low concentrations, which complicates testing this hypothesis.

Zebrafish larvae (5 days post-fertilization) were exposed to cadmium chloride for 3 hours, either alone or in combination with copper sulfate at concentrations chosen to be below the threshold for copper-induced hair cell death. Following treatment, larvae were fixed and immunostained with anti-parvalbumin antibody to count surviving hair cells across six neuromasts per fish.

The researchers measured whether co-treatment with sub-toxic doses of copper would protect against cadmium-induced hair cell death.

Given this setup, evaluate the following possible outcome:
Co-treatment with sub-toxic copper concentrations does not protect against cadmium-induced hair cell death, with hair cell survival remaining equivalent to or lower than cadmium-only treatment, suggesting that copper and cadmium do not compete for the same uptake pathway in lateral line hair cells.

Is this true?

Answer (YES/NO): YES